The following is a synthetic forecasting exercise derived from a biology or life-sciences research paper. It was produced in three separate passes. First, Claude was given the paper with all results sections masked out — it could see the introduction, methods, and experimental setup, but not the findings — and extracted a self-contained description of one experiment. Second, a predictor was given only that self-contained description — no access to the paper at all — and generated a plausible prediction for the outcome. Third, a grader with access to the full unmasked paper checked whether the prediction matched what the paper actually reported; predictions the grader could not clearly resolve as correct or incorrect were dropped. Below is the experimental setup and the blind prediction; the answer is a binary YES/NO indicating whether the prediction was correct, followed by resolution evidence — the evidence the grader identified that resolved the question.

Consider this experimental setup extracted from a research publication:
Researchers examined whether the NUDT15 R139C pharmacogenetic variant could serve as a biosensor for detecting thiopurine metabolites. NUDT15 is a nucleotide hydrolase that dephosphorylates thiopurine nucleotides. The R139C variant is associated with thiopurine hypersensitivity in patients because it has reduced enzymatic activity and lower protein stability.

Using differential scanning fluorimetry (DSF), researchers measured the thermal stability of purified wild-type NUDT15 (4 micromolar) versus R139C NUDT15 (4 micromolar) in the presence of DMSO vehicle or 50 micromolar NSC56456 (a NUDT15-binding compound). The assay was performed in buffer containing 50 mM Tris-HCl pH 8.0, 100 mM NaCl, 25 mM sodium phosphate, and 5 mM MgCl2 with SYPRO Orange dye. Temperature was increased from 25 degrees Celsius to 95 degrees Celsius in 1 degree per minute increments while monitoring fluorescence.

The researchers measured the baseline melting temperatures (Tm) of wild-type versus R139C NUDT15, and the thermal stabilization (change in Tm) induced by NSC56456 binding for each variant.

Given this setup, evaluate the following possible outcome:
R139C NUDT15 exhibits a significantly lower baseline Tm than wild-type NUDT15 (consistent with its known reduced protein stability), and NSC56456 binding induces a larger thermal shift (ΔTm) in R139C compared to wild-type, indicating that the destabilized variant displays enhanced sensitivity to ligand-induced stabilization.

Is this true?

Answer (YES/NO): NO